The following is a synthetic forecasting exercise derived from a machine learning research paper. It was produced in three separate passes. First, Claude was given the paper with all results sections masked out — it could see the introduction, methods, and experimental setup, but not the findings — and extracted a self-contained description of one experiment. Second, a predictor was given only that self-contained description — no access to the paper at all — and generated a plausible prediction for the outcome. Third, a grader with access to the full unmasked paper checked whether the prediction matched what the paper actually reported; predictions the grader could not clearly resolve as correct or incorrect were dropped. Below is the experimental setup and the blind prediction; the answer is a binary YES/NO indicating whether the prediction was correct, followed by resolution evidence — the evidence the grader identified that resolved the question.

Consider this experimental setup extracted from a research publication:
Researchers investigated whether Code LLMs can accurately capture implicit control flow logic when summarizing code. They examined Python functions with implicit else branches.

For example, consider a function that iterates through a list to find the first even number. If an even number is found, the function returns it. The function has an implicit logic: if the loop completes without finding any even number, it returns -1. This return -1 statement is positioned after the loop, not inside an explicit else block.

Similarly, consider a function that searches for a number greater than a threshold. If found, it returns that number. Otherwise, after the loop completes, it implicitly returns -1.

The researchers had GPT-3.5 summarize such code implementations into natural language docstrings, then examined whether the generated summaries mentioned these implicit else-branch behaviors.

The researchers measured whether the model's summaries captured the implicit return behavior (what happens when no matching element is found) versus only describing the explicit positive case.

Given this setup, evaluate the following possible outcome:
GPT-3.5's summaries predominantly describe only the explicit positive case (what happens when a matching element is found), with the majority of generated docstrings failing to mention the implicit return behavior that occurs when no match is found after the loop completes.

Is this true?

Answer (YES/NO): YES